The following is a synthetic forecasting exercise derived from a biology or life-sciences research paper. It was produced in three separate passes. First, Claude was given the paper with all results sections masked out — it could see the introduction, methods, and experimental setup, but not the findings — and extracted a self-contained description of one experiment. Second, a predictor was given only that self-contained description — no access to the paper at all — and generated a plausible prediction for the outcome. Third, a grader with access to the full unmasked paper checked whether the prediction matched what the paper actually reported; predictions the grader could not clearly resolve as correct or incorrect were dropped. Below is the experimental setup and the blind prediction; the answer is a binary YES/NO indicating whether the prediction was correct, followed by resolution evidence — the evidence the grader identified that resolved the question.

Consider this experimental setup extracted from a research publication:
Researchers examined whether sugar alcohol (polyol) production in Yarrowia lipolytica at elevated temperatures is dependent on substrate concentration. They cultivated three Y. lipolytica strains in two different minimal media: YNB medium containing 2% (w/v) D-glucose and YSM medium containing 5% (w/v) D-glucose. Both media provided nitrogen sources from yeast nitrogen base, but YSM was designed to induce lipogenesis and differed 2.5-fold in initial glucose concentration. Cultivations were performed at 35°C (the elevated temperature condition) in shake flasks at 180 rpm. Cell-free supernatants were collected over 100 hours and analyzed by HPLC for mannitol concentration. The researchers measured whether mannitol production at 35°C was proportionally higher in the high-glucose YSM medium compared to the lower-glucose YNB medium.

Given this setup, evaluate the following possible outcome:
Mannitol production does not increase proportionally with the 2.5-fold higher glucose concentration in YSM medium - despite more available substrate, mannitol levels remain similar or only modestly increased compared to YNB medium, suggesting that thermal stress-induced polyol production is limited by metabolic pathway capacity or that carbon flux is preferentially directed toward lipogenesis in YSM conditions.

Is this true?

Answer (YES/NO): YES